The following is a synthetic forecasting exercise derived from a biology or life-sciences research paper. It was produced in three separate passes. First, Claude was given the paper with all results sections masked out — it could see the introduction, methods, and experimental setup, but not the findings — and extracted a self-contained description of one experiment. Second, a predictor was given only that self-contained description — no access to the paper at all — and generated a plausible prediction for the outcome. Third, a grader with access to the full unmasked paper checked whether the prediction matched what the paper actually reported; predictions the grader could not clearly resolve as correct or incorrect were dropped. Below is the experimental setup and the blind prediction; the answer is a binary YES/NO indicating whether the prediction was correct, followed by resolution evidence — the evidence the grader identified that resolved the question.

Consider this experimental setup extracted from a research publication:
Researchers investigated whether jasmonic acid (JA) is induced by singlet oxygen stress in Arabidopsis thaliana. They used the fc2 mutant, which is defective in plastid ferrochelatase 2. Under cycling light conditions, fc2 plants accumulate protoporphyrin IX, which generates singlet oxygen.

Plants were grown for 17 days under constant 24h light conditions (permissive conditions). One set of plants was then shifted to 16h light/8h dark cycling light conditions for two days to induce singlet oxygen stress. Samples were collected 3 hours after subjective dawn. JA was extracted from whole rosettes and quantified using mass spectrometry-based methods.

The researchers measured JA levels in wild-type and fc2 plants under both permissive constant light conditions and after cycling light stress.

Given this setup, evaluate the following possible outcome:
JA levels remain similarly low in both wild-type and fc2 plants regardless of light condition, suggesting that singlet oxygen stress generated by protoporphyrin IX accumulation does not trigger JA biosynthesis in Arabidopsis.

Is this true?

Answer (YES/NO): NO